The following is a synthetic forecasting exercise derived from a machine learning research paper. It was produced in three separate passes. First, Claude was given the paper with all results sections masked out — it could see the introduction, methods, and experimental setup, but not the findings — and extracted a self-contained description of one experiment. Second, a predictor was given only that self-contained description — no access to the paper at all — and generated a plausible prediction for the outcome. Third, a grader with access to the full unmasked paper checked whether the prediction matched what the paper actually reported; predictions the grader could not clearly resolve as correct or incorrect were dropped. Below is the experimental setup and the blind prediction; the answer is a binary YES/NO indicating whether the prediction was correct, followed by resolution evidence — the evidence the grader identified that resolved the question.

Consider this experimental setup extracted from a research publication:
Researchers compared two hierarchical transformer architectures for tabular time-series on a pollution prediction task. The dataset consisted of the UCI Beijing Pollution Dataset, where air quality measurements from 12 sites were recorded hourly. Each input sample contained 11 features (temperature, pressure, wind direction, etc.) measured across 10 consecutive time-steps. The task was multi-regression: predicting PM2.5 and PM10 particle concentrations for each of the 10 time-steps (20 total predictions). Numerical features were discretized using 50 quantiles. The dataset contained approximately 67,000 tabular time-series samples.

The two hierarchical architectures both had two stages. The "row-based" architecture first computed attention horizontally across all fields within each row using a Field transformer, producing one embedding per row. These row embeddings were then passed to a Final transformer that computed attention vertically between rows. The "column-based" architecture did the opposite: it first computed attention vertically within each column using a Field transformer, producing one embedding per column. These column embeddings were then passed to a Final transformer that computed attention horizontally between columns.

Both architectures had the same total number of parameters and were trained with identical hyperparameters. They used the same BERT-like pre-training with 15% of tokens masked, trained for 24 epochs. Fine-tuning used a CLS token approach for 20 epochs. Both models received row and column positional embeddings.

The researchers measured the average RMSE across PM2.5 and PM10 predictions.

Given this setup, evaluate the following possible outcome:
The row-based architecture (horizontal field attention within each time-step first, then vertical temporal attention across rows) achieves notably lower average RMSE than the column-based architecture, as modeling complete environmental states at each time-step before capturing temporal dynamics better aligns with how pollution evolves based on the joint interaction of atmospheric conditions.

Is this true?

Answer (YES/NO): YES